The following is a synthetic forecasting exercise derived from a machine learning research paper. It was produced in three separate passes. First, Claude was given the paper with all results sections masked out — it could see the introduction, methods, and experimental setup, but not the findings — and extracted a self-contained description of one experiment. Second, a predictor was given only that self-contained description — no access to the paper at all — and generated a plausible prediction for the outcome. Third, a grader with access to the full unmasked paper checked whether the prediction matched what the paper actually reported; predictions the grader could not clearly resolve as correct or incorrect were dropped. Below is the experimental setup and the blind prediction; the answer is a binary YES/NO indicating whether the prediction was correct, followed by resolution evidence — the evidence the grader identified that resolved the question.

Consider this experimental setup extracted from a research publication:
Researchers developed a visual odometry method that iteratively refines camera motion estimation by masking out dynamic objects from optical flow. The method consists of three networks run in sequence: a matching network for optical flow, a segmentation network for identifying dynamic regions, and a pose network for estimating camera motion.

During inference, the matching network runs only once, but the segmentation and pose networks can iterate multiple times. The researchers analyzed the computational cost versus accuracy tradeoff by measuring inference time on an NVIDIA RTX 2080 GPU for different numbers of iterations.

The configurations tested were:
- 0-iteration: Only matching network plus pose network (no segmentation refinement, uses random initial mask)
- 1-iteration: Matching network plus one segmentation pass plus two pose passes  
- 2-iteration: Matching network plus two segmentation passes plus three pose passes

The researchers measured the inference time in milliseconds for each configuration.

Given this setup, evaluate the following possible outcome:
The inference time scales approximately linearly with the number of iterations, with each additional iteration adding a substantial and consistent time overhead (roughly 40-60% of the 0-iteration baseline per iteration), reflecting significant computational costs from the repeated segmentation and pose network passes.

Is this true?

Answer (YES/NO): NO